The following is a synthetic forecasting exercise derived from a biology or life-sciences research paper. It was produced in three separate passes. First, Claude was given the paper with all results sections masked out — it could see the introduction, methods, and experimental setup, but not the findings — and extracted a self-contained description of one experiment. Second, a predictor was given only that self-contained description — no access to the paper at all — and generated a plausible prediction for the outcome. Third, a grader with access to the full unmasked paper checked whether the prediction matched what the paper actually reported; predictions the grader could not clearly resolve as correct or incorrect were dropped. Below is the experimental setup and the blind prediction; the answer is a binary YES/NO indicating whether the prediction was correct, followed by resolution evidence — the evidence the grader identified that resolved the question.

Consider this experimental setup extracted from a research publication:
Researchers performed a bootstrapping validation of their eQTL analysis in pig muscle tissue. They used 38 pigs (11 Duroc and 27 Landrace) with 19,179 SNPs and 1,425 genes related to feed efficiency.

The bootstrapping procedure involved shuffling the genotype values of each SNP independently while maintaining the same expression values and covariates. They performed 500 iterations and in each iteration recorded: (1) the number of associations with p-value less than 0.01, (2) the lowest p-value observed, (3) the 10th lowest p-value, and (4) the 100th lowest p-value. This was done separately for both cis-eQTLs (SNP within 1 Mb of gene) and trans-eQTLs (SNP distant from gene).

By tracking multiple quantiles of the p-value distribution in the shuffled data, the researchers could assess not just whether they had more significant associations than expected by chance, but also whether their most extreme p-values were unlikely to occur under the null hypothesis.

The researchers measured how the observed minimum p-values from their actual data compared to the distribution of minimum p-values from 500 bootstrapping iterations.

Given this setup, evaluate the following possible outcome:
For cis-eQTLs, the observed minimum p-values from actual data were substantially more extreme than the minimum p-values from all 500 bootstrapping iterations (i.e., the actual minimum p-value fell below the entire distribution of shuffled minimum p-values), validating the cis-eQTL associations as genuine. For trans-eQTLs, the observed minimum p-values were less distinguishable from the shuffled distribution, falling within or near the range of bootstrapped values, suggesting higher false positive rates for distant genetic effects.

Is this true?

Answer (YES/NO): NO